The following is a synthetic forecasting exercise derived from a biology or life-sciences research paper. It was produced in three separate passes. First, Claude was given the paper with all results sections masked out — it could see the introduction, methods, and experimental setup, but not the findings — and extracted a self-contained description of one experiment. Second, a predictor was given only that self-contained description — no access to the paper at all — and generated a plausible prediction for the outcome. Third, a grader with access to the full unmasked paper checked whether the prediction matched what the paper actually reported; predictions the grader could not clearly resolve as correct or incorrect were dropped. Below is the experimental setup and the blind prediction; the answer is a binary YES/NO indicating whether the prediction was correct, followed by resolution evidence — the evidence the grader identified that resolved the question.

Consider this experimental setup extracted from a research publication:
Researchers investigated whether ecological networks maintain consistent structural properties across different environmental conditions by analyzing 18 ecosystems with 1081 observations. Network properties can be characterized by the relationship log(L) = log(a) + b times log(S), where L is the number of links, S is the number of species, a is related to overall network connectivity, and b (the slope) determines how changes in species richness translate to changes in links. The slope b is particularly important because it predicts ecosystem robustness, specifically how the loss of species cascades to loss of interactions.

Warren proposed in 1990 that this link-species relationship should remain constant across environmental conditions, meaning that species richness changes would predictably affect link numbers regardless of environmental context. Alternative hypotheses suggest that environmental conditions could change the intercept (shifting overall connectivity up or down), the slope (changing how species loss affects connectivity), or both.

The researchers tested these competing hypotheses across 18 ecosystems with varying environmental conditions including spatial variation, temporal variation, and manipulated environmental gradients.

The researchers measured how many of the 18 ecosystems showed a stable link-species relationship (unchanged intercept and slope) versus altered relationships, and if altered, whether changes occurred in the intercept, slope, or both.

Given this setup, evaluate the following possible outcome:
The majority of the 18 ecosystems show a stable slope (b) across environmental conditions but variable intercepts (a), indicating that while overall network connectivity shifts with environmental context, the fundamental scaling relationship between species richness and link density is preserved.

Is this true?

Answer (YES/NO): NO